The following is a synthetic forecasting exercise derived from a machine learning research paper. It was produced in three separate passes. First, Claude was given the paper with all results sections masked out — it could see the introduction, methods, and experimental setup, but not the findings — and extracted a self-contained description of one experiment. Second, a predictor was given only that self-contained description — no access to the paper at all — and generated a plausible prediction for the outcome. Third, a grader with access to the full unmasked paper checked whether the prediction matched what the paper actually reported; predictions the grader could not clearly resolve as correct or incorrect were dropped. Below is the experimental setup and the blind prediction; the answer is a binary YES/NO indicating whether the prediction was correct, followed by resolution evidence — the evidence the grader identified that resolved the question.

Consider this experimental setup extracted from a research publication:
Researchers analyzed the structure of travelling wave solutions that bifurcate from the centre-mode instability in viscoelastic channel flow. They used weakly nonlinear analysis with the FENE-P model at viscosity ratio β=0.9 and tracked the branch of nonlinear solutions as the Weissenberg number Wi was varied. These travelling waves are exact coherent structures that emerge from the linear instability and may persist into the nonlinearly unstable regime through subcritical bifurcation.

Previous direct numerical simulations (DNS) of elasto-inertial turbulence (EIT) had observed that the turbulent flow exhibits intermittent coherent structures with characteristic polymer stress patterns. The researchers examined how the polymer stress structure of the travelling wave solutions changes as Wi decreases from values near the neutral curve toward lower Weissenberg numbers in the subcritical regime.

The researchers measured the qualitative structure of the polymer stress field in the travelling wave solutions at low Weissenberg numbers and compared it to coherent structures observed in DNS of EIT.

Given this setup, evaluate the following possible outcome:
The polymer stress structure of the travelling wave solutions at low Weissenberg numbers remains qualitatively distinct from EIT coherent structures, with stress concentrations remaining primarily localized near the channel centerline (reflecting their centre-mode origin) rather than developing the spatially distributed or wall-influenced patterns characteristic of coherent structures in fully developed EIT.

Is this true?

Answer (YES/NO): NO